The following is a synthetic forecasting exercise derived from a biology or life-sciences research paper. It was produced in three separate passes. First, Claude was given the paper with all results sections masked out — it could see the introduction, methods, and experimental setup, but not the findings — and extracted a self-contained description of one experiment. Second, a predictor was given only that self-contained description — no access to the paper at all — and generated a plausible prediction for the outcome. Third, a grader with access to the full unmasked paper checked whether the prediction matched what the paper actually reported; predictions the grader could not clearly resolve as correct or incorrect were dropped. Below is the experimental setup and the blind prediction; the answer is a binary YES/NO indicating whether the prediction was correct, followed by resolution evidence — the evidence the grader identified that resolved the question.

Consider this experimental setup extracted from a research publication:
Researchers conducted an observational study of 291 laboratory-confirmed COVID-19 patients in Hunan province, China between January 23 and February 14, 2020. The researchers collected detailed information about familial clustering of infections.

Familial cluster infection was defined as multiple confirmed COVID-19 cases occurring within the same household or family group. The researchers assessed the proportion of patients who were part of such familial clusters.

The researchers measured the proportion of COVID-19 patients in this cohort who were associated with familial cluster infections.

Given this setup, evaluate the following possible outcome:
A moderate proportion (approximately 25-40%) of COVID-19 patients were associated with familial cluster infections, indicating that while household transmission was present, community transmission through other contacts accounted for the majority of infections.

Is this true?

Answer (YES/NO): YES